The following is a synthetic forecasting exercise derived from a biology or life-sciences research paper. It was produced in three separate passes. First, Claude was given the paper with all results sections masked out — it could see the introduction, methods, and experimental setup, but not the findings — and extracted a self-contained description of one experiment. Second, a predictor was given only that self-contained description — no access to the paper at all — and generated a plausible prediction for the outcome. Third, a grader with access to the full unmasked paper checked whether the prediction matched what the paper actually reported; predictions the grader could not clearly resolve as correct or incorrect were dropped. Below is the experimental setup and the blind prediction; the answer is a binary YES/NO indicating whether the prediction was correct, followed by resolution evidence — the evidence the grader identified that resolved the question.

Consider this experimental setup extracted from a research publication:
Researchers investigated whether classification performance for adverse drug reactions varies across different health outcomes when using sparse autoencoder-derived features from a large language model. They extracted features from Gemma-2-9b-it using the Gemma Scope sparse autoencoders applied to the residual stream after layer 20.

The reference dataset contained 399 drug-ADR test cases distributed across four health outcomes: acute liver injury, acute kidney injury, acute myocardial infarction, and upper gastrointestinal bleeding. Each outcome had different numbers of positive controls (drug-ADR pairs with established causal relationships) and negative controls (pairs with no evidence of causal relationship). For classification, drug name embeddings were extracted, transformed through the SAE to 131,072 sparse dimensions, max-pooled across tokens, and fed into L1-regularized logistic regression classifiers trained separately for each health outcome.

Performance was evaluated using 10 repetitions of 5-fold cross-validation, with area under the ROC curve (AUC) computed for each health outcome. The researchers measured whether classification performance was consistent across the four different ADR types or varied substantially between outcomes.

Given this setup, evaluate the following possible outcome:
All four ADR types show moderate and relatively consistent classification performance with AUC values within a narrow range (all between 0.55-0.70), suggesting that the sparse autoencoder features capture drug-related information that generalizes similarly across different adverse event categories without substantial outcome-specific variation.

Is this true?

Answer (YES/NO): NO